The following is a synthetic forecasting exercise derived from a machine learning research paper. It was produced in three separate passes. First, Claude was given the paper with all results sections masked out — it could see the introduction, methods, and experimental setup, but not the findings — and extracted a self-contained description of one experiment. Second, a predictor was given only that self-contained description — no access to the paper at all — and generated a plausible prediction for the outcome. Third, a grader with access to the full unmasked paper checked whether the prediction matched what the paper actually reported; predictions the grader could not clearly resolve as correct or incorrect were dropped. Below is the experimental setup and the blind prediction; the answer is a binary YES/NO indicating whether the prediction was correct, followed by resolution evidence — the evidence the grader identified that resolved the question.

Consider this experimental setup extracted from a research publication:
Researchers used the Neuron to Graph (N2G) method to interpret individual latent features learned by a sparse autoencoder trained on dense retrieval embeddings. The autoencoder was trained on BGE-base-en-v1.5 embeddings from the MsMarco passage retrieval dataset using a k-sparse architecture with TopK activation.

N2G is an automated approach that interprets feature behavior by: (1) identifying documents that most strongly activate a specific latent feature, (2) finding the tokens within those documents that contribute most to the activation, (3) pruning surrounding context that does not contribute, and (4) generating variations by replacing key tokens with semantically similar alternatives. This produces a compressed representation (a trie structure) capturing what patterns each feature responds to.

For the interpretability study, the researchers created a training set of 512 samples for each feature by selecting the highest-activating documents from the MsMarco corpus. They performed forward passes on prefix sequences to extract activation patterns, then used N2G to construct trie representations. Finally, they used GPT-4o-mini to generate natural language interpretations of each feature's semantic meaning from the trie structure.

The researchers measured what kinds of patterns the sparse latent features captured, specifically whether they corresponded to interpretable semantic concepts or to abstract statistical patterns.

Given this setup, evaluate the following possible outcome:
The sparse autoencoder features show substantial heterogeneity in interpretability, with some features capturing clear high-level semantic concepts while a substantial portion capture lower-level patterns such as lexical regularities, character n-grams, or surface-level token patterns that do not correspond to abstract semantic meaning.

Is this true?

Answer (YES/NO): NO